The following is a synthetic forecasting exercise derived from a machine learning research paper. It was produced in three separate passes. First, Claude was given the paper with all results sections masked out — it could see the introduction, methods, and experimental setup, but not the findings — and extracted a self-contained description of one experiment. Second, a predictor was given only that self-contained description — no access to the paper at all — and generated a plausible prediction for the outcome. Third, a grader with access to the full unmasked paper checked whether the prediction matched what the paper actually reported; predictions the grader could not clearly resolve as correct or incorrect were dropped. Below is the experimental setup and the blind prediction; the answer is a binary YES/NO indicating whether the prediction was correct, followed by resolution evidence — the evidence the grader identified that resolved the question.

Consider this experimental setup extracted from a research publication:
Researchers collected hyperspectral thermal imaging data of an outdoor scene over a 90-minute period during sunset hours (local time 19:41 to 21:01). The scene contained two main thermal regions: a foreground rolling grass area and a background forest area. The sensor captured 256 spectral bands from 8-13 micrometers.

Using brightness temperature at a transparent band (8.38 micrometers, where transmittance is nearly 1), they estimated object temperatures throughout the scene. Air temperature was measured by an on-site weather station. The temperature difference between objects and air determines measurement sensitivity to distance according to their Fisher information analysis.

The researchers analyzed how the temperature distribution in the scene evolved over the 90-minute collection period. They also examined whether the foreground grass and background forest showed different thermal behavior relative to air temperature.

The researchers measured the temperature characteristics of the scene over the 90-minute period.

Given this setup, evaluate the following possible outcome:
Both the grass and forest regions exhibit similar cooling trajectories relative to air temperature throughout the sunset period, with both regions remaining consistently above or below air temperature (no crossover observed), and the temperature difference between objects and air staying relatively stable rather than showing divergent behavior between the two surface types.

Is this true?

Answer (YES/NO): NO